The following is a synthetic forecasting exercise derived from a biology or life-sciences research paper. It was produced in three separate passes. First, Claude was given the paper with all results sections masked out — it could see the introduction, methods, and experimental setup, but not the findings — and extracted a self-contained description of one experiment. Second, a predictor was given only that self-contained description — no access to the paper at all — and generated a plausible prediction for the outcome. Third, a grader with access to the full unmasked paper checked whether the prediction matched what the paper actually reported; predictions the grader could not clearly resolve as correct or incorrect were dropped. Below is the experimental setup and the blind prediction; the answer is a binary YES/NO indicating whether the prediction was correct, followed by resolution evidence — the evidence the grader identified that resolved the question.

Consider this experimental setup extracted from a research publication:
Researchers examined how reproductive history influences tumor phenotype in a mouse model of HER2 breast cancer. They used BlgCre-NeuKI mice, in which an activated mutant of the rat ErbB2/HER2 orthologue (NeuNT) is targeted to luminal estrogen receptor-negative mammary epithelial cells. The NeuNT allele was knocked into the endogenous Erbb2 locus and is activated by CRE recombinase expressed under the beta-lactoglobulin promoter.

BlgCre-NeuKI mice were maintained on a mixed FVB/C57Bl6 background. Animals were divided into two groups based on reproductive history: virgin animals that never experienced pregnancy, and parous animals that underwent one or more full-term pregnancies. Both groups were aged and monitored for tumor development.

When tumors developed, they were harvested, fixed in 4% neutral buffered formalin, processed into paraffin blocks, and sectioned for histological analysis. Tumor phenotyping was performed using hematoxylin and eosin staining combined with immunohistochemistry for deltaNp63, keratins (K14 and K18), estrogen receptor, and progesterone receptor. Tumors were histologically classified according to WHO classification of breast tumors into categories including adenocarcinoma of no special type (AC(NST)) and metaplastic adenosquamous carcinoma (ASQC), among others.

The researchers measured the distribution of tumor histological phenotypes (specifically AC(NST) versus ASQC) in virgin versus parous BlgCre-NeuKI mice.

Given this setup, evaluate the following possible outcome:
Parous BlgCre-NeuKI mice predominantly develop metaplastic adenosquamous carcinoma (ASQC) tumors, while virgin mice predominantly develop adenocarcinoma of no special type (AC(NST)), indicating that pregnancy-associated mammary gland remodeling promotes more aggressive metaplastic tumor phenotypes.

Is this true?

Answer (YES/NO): NO